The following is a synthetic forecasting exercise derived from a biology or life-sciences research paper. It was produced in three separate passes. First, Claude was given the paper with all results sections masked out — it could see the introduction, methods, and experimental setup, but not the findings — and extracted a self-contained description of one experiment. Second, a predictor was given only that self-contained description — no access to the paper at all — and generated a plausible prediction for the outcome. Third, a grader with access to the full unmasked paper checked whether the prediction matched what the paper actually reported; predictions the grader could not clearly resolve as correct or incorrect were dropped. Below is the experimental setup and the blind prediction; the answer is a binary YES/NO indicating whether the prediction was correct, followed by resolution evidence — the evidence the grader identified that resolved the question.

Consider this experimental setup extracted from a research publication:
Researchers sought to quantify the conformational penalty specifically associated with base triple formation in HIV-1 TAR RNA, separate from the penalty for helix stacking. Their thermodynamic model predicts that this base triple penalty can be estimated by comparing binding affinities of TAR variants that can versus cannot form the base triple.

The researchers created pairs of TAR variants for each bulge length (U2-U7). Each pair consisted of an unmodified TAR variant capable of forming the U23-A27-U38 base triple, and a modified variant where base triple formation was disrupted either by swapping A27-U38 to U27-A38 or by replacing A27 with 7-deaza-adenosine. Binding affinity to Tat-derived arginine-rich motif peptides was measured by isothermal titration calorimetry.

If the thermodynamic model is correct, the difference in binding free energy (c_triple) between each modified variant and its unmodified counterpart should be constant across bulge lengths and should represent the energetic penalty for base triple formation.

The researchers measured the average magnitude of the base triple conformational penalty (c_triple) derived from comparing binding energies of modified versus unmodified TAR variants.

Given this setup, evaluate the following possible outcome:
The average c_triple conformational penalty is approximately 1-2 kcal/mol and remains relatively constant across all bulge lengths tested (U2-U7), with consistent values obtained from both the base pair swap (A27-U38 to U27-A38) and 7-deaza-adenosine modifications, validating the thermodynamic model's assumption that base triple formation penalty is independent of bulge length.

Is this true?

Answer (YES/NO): NO